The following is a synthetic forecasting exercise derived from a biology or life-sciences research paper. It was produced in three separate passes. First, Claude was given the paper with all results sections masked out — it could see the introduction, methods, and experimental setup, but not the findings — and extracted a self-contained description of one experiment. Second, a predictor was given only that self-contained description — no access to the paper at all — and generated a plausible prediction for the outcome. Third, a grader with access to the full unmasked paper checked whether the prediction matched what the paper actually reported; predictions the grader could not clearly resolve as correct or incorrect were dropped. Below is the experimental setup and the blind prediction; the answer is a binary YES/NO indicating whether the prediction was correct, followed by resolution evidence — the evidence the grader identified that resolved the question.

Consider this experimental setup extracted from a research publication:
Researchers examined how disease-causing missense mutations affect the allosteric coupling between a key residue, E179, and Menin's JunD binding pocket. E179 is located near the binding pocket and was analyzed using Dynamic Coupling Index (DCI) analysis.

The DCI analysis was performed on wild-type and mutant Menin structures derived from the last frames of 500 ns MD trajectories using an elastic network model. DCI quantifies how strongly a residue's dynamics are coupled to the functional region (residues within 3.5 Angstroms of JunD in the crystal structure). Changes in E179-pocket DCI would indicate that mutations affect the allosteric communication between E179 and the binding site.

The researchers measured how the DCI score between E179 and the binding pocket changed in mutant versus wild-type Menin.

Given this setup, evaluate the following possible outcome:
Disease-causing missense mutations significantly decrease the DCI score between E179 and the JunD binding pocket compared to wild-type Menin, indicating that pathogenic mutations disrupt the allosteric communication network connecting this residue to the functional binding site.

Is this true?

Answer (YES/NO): YES